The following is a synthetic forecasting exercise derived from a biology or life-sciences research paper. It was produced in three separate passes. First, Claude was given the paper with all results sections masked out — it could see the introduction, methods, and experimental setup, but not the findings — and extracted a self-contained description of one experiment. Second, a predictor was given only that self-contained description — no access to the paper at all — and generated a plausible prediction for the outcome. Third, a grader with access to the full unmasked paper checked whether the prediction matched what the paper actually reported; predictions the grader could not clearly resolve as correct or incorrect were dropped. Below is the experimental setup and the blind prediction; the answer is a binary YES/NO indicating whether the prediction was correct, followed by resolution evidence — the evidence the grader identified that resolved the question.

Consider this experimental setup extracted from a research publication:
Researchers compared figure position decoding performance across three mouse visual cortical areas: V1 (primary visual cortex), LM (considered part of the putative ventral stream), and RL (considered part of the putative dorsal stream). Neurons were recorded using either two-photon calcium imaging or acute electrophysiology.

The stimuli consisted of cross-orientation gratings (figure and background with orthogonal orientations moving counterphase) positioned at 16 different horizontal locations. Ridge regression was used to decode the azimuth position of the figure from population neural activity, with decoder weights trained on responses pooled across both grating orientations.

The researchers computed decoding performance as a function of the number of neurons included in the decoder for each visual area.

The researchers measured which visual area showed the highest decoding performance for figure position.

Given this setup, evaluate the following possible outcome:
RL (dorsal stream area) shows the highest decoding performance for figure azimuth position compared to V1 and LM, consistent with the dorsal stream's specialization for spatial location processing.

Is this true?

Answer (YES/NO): NO